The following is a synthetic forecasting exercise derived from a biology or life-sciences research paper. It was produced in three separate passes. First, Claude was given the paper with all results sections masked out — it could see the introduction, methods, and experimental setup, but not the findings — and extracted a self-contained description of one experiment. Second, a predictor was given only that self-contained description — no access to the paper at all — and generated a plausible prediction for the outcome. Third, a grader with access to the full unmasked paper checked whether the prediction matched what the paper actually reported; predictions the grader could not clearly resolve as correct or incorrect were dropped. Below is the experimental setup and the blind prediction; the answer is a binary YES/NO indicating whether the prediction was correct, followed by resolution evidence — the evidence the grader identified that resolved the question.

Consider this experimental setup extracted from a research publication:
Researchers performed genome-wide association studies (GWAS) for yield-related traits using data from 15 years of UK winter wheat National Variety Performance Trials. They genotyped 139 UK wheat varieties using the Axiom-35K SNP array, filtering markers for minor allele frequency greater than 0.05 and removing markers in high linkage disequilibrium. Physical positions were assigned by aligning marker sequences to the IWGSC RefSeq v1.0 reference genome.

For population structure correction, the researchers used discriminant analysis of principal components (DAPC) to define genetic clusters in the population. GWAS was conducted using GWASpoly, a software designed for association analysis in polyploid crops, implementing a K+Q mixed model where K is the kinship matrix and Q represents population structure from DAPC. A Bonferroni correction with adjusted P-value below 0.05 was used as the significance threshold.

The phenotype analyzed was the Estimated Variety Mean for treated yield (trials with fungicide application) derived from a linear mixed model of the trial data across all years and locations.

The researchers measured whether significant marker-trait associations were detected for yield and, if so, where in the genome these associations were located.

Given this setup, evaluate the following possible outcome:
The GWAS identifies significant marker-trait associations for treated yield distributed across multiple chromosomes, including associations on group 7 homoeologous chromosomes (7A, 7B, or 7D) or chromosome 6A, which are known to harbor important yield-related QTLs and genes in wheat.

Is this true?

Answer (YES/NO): NO